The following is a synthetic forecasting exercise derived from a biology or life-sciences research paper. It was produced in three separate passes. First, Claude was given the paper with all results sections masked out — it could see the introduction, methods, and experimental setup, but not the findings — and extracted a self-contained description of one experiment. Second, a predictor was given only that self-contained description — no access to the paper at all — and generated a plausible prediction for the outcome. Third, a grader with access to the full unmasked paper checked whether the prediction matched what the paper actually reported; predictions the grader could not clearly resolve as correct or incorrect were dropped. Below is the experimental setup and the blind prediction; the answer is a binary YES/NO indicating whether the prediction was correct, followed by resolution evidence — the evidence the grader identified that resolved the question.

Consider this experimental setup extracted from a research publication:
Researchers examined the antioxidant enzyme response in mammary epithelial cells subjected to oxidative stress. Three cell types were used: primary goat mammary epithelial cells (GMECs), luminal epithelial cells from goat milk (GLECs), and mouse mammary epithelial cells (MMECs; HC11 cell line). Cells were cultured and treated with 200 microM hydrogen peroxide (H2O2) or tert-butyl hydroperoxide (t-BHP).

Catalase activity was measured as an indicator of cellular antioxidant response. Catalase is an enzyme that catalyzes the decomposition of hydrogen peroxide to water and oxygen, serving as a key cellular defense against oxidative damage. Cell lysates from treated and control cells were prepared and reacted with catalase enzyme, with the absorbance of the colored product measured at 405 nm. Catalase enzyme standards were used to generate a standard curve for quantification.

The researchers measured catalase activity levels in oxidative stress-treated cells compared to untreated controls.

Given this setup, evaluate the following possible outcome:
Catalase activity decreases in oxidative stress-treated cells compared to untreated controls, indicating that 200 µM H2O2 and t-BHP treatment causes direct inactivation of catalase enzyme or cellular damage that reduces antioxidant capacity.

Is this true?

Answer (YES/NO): NO